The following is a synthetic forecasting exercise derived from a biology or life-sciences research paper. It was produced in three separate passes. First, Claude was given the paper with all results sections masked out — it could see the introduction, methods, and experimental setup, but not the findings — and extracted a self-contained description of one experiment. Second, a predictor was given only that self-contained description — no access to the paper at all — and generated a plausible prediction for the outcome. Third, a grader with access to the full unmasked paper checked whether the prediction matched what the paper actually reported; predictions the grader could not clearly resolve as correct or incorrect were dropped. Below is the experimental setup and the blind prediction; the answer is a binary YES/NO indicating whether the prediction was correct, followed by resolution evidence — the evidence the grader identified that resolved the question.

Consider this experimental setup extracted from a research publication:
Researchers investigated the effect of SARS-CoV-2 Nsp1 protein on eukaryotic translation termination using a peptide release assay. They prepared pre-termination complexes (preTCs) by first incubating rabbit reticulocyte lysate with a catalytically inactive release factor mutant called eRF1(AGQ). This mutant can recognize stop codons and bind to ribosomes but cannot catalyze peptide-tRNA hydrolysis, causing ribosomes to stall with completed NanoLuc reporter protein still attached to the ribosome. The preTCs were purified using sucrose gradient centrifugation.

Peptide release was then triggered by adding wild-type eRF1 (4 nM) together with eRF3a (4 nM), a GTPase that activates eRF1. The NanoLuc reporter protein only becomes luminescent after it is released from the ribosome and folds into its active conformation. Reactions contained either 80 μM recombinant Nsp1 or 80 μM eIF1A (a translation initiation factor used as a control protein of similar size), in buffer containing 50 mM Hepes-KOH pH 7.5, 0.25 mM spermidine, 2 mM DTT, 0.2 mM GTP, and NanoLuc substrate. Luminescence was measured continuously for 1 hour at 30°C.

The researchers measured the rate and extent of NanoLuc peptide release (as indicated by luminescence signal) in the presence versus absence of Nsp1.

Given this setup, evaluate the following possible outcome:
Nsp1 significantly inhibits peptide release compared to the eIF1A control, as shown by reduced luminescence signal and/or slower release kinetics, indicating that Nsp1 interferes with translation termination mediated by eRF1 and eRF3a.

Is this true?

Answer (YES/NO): NO